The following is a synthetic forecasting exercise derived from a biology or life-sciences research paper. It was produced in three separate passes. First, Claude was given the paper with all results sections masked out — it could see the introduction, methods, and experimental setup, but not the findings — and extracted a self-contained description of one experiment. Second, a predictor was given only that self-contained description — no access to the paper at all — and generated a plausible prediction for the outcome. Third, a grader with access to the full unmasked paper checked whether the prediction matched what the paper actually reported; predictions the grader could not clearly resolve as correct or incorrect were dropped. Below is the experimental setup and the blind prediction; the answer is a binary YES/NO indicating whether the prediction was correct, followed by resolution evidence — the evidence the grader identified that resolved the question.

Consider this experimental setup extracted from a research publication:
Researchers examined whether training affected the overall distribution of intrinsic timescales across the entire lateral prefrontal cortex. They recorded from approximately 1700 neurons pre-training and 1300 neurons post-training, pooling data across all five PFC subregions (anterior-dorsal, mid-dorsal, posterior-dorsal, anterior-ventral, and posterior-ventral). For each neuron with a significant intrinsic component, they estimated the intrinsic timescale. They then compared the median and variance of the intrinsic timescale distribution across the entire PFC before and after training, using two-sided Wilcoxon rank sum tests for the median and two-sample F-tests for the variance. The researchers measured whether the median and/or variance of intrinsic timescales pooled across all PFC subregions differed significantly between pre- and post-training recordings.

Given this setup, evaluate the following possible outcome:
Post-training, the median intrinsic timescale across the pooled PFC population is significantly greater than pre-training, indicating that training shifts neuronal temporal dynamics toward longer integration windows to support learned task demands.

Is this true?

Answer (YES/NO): NO